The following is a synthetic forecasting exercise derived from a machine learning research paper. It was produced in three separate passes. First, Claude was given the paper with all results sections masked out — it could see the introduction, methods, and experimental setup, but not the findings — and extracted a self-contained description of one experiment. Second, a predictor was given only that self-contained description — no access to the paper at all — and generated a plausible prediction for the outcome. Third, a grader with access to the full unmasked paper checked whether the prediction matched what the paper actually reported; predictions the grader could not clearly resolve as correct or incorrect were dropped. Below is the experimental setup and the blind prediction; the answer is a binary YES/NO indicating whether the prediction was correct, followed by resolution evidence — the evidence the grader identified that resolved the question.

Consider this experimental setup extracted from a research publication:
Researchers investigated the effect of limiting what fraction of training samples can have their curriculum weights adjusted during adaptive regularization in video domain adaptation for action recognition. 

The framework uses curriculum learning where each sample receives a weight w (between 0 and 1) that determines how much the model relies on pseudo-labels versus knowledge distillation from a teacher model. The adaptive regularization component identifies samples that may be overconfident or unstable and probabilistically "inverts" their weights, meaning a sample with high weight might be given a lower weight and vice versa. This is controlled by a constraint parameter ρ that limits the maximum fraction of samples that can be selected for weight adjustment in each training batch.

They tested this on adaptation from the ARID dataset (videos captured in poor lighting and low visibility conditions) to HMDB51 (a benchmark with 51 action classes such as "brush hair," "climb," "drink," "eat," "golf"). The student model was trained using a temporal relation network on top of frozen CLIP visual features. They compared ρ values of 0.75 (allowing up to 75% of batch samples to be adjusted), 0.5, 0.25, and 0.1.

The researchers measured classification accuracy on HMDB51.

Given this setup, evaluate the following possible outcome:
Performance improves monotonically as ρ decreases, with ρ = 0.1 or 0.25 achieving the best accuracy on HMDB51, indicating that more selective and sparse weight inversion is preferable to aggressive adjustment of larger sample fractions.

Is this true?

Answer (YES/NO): NO